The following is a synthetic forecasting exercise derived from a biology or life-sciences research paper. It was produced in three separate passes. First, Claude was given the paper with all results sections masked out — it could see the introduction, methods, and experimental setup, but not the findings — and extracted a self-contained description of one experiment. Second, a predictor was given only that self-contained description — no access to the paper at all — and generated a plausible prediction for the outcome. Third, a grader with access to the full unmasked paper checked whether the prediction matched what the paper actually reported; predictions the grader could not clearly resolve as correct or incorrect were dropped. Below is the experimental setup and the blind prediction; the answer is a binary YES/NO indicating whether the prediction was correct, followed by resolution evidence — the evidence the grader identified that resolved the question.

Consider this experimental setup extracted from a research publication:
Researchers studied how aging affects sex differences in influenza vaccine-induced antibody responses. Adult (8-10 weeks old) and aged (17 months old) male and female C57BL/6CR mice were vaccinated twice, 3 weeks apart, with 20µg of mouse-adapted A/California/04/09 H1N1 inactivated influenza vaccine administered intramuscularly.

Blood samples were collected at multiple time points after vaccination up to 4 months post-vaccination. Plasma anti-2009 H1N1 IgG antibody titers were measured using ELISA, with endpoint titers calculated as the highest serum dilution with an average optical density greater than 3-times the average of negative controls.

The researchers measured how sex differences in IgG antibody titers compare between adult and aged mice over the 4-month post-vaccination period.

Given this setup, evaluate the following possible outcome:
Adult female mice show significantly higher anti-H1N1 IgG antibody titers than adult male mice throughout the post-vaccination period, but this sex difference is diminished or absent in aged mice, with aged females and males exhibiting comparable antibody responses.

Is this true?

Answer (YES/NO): YES